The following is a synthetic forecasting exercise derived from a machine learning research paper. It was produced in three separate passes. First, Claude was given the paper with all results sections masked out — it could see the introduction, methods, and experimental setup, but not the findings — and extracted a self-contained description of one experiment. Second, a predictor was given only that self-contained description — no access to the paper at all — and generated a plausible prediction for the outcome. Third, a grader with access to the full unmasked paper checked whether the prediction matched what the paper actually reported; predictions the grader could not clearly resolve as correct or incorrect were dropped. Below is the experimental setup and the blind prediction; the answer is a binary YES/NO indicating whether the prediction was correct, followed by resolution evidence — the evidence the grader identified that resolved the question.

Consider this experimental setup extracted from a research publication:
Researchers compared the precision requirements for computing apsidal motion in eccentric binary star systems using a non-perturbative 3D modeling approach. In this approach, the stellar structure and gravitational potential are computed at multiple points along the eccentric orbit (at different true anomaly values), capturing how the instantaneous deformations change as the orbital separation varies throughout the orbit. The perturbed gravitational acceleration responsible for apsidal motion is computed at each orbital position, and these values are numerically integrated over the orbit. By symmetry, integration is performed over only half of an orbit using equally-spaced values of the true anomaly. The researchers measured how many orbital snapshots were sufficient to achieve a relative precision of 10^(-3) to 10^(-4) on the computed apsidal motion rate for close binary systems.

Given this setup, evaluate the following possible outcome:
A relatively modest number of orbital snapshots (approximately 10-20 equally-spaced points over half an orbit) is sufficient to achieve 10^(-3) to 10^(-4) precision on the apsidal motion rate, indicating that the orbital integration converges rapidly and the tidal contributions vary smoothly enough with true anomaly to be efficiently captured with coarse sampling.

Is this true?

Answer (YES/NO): YES